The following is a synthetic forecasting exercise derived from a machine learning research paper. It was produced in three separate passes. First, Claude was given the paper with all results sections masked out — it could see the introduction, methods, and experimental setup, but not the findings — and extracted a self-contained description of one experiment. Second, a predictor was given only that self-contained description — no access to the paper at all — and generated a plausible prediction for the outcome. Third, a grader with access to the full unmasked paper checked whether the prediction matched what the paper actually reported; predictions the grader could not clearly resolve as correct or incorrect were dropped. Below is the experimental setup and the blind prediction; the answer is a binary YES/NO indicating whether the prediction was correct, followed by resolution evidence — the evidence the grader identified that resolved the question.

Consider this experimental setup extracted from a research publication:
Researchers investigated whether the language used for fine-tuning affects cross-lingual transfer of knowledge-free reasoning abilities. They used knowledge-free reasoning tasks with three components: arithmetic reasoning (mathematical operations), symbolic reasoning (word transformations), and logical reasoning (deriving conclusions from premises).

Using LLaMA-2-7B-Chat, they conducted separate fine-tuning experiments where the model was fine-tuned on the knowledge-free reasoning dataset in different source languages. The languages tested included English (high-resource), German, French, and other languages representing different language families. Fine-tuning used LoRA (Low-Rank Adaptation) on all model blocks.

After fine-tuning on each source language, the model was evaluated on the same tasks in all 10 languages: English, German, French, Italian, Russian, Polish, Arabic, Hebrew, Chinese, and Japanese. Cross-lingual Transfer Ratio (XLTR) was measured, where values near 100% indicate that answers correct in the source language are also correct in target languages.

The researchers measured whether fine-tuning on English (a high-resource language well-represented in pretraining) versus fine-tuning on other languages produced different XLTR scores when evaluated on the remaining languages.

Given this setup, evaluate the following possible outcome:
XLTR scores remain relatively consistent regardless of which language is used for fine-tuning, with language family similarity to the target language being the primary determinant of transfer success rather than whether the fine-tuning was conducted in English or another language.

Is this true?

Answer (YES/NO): NO